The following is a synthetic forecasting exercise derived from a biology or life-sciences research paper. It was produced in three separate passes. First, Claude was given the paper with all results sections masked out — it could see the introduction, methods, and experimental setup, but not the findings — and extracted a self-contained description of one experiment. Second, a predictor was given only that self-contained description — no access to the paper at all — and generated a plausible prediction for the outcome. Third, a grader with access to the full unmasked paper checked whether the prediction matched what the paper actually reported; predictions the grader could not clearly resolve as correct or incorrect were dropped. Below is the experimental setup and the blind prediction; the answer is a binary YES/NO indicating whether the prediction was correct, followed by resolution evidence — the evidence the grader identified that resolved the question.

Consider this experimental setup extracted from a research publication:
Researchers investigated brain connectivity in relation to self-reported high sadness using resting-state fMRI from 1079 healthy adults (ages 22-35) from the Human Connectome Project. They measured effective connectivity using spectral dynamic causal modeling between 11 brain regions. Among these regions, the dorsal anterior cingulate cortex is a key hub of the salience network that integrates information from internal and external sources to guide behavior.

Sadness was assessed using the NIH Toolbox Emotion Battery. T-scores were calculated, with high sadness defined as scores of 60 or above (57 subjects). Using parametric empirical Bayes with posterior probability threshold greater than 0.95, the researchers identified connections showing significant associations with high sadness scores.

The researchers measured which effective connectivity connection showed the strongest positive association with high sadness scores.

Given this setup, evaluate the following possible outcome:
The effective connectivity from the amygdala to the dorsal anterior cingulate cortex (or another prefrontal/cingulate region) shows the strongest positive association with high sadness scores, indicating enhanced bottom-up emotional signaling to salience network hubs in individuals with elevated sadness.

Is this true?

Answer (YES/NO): NO